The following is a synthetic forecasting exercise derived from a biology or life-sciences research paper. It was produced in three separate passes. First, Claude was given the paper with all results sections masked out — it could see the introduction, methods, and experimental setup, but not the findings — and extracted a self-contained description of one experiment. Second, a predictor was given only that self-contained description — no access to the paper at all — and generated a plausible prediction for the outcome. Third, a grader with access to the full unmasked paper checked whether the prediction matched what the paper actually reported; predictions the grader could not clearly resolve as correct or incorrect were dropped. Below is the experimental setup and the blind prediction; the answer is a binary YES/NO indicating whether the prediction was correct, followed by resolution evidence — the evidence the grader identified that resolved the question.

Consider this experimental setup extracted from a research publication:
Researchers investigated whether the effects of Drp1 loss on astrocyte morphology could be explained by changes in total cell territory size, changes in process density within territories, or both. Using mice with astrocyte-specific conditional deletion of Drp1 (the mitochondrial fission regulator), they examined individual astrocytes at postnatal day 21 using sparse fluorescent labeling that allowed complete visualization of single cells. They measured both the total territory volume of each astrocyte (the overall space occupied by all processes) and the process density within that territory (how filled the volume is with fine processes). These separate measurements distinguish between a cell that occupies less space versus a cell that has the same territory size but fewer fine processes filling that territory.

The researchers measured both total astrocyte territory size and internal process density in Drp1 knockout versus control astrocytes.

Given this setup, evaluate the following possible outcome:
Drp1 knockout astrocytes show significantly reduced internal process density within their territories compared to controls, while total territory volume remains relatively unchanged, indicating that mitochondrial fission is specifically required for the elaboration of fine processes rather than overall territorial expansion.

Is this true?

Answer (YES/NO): YES